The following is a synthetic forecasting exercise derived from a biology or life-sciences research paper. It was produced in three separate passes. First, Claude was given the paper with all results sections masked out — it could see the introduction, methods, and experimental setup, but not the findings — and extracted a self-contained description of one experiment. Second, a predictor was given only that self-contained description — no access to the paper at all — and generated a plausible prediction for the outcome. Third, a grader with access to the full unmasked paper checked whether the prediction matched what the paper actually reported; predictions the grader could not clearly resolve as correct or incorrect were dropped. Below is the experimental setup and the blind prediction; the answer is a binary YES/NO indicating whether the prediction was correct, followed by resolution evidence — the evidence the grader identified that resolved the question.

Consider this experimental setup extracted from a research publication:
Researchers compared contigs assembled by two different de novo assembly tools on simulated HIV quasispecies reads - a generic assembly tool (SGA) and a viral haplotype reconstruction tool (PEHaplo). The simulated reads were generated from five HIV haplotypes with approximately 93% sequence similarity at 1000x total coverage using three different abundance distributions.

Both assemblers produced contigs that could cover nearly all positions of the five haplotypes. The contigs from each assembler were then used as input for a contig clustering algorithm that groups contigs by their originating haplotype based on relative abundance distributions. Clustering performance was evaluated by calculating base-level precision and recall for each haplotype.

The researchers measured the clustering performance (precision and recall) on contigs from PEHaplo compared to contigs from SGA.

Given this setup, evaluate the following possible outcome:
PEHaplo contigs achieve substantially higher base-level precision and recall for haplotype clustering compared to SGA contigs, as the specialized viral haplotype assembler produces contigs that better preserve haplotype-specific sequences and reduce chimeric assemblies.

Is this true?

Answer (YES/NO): NO